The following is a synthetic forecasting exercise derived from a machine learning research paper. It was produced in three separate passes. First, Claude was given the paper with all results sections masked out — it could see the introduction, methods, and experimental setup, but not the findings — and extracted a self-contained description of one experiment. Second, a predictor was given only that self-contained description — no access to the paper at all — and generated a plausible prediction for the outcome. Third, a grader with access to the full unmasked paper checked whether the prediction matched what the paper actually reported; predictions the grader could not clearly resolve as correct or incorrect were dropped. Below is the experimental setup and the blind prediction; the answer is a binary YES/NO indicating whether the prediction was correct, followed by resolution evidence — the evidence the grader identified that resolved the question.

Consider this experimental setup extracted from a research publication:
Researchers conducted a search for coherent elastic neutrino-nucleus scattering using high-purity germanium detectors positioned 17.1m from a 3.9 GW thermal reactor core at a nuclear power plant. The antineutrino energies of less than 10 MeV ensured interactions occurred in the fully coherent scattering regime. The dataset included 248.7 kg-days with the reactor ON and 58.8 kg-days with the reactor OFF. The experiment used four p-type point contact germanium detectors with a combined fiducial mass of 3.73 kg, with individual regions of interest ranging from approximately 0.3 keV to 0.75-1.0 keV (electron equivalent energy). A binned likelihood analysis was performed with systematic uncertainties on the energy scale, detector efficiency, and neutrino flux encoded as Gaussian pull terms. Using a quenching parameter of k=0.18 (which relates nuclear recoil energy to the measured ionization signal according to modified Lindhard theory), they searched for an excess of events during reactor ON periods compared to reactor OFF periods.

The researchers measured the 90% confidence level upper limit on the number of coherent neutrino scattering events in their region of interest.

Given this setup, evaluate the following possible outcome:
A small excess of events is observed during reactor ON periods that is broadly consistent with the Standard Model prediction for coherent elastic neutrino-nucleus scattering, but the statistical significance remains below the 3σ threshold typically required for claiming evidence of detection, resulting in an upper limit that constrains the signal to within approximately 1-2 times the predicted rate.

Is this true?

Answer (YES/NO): NO